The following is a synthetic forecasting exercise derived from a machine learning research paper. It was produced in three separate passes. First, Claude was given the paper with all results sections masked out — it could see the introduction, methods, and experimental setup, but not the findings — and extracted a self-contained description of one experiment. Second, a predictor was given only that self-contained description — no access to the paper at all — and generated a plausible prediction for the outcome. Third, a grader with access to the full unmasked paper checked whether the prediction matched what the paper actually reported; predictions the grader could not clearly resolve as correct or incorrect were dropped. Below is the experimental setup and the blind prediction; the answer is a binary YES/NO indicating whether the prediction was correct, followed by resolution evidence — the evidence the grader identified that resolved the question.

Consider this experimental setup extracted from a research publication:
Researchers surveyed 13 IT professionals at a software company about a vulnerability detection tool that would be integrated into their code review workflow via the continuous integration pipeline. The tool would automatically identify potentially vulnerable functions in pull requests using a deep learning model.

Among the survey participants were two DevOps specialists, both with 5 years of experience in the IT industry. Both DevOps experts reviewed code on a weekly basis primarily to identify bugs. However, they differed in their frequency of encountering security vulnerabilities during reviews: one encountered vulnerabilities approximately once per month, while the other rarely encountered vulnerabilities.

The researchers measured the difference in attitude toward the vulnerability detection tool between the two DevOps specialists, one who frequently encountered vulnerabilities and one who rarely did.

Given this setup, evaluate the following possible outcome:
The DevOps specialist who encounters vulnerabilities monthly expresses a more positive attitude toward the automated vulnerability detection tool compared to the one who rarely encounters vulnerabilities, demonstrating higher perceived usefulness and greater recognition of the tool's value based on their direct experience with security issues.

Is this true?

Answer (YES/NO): YES